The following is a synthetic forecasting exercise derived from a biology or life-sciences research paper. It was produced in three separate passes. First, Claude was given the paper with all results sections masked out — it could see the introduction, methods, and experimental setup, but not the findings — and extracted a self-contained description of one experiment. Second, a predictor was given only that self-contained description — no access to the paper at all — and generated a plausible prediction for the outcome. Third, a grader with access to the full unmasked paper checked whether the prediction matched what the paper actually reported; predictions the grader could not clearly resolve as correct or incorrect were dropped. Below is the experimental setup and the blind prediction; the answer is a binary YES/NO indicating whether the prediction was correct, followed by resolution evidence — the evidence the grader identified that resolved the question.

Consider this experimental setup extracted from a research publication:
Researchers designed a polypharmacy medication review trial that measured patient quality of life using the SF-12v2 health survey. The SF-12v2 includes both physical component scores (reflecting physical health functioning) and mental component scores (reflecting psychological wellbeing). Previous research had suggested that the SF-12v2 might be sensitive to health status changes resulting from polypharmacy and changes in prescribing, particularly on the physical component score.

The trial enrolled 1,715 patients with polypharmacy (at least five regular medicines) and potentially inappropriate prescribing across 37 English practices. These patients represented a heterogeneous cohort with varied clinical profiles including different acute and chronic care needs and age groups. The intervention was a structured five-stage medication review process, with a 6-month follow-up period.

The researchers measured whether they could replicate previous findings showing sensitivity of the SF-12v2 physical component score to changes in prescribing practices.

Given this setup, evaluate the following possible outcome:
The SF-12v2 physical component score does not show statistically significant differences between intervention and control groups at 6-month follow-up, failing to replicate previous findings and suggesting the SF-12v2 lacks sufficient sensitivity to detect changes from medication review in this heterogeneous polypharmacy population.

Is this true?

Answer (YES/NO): YES